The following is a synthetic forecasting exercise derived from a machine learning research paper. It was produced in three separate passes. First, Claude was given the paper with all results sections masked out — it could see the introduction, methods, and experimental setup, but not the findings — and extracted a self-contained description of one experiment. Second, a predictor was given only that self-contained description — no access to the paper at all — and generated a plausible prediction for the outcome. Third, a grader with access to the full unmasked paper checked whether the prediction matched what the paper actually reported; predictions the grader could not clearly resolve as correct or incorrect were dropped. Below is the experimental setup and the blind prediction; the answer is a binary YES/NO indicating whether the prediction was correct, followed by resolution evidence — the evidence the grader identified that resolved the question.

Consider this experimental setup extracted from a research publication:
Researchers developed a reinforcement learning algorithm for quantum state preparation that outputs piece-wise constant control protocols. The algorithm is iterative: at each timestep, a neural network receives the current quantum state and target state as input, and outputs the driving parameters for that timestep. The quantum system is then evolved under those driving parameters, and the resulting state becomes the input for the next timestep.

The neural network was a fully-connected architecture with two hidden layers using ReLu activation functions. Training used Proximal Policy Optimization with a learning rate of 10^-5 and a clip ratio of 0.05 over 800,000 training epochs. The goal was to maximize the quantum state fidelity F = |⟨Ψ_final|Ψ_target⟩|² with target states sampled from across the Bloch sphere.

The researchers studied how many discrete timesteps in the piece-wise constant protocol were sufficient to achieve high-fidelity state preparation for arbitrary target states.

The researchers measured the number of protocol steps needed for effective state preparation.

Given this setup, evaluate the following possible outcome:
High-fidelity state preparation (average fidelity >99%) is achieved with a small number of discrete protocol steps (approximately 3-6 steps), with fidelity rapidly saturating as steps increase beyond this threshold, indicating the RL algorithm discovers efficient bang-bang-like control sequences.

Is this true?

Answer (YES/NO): NO